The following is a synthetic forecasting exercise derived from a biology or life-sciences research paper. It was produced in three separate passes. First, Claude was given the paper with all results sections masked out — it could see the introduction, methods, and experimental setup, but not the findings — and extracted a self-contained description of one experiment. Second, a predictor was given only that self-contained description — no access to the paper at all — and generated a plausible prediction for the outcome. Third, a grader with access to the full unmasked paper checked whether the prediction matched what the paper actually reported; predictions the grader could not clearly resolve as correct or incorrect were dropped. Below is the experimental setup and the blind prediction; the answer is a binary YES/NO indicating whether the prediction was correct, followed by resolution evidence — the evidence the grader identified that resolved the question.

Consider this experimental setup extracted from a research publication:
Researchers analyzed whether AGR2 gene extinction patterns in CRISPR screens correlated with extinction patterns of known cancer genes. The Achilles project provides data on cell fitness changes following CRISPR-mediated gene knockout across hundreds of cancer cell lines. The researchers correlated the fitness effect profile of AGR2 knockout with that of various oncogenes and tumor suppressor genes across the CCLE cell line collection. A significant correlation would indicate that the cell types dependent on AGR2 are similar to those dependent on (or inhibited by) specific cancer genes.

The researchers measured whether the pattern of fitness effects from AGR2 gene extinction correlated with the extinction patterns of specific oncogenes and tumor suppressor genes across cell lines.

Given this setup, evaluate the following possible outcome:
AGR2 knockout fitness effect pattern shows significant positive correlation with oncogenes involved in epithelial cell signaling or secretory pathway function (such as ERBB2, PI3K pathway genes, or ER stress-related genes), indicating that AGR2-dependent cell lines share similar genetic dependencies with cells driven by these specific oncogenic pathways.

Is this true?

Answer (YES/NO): NO